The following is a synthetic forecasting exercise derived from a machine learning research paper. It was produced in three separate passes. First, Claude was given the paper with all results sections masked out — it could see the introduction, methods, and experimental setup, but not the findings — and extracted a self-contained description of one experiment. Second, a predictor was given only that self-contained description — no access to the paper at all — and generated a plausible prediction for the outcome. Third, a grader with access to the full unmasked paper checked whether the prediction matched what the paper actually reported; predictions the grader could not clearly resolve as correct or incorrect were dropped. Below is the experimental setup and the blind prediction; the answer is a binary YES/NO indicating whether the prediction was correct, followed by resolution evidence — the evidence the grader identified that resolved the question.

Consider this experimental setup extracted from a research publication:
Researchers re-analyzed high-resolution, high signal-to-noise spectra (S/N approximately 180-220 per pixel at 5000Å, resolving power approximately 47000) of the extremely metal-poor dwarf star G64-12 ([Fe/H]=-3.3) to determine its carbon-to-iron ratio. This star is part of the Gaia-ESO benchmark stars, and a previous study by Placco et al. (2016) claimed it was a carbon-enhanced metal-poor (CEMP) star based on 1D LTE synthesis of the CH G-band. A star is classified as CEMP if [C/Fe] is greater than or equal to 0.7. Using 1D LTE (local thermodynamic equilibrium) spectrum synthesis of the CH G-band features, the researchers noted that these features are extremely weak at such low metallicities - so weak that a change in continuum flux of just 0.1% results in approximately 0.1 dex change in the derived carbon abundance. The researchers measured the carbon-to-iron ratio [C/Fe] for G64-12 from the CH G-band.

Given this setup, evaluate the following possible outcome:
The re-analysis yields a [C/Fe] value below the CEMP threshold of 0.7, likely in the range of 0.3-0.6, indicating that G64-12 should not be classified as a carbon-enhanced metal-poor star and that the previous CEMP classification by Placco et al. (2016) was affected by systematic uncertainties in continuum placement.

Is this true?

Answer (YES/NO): YES